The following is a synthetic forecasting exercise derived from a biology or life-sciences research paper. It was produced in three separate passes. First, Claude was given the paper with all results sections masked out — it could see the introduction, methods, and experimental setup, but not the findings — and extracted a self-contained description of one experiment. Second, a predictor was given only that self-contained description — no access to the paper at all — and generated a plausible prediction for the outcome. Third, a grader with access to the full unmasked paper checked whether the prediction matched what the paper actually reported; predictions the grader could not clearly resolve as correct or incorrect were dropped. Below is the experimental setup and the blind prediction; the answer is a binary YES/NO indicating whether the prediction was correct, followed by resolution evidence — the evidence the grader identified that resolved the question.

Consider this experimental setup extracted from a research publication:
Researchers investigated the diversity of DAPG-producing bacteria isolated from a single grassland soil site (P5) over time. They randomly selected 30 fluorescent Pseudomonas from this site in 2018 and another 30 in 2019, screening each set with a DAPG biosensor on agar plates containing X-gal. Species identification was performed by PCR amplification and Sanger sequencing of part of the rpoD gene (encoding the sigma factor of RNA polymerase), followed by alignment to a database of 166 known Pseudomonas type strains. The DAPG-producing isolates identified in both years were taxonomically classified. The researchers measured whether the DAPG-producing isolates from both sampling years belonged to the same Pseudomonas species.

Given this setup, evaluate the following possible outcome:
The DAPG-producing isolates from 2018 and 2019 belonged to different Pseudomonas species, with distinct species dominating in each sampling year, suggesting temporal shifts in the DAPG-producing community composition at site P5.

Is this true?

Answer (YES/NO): NO